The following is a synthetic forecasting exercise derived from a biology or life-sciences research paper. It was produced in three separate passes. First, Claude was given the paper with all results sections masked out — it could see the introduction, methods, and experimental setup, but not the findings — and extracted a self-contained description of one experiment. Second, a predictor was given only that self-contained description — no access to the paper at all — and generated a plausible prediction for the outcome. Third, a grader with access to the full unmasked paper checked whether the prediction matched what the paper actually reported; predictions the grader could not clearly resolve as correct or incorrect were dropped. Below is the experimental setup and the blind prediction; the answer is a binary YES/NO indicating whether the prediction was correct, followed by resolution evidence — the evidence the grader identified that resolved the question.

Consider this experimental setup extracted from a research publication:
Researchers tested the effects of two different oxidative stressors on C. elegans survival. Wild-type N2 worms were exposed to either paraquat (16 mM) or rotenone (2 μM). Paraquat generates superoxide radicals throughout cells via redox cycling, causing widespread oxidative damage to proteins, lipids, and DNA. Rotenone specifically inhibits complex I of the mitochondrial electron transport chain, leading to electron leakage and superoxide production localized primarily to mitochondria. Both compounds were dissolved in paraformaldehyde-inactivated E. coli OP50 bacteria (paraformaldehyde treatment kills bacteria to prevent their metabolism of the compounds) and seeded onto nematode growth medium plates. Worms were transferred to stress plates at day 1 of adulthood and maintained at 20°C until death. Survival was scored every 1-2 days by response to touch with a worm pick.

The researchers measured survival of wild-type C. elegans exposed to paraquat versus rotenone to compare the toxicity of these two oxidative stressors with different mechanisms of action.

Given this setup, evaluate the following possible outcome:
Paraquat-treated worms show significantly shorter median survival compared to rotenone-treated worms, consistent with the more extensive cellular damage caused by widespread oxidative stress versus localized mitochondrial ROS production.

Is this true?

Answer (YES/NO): NO